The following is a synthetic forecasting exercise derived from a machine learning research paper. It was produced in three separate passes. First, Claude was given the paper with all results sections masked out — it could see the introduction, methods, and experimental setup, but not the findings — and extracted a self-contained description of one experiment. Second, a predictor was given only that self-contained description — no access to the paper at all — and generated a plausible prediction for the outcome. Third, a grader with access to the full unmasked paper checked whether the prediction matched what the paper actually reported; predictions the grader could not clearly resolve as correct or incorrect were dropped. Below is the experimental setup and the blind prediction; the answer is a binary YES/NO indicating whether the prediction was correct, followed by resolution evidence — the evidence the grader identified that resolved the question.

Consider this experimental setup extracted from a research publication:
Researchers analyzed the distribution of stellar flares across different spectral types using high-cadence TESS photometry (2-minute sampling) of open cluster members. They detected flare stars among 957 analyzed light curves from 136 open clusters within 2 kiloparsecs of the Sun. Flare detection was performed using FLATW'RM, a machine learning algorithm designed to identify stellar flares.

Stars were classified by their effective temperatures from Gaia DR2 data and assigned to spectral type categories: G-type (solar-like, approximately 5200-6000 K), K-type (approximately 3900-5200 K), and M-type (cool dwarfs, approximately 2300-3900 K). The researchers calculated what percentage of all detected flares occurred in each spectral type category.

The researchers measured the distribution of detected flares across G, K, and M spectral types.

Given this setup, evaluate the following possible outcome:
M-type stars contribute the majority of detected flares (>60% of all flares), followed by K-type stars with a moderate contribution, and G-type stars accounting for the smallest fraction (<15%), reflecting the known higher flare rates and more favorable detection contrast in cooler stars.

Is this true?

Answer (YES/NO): NO